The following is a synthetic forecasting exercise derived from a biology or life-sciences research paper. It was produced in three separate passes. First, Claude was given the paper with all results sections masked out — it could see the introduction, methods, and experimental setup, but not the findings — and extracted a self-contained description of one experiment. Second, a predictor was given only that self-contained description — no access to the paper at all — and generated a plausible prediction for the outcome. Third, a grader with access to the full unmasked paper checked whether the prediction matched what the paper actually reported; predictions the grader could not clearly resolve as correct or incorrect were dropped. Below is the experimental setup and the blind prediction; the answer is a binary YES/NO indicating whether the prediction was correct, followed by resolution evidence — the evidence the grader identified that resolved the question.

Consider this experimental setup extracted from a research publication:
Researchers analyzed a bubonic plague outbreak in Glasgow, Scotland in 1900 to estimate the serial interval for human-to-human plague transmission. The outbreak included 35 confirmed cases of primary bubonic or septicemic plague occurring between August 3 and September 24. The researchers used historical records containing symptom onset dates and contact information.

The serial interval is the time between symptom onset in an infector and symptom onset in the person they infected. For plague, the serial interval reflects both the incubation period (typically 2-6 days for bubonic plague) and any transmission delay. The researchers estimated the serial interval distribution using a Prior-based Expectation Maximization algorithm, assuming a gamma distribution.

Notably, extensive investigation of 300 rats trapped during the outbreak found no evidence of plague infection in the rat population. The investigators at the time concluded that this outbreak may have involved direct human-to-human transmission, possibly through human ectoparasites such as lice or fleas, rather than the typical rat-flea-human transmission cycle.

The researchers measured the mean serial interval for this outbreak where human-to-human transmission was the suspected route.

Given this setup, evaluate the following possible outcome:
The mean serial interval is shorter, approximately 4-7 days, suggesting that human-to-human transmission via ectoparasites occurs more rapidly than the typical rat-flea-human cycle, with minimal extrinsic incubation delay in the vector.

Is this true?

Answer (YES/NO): NO